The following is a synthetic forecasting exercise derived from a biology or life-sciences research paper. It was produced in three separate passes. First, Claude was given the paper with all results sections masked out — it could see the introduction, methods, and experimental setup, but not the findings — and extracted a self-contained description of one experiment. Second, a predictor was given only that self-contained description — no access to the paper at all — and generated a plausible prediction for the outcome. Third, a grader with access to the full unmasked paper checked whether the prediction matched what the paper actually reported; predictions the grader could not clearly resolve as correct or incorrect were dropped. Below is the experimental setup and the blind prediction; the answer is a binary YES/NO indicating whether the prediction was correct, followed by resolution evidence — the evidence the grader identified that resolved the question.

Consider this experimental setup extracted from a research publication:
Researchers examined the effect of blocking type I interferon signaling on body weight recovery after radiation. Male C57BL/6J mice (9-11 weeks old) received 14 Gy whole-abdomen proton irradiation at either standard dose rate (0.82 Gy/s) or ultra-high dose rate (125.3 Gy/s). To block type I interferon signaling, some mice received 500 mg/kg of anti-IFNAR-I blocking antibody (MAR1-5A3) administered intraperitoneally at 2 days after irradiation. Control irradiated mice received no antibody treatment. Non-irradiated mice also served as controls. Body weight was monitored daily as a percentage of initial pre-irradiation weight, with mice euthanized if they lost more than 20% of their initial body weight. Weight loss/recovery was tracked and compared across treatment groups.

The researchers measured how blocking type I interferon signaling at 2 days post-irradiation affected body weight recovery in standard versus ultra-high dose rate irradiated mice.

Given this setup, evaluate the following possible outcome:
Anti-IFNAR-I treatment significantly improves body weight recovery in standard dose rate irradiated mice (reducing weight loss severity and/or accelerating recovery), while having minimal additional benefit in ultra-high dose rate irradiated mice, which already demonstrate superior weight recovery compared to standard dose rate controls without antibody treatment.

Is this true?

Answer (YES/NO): NO